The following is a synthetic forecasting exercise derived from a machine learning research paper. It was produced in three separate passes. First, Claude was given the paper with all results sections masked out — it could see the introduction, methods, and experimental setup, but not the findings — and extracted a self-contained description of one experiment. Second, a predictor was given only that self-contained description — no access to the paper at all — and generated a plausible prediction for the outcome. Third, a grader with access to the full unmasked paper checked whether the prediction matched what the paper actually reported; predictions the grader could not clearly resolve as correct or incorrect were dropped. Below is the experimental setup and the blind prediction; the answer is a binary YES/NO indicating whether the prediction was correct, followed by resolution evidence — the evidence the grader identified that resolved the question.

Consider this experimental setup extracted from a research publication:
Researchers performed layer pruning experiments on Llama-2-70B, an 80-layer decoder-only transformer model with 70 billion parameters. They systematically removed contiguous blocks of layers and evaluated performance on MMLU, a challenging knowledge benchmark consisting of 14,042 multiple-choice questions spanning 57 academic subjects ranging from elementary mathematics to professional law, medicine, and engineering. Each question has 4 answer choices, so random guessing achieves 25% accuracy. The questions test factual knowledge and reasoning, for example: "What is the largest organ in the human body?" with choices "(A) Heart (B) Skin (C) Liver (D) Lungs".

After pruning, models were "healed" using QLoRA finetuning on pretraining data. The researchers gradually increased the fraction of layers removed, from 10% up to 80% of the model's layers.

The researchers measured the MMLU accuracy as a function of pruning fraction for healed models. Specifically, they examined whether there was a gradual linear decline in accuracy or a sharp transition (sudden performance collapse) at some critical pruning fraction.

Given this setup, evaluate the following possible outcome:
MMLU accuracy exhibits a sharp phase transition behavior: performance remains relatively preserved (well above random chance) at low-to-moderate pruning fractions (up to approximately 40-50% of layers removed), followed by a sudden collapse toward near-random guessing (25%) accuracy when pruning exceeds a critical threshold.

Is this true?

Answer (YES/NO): YES